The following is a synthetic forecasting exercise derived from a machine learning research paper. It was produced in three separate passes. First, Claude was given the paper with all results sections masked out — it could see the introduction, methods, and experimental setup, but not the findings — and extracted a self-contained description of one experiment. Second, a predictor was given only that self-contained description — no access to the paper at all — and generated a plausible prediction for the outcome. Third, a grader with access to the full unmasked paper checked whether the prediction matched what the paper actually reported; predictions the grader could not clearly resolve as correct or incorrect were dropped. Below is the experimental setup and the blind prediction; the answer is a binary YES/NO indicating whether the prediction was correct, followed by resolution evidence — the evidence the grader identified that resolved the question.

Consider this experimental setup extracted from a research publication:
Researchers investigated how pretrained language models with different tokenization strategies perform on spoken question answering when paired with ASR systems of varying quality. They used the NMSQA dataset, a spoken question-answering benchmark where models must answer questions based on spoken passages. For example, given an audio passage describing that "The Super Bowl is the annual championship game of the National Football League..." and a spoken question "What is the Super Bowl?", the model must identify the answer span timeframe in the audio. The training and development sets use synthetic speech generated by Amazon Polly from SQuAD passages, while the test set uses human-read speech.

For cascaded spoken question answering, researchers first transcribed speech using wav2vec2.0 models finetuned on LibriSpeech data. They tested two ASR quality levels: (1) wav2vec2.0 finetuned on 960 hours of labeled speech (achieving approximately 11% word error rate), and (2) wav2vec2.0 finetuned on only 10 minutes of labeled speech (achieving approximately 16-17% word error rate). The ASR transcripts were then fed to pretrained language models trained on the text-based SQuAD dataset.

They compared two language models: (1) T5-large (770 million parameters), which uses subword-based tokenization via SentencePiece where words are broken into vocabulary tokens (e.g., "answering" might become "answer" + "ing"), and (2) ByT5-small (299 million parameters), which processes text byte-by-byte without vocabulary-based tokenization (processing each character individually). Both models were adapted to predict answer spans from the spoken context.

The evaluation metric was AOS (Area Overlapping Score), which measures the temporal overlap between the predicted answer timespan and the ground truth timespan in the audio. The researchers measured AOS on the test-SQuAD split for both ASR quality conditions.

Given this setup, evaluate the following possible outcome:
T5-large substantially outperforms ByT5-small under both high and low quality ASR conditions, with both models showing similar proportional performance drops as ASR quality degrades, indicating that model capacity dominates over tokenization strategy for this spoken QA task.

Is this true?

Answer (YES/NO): NO